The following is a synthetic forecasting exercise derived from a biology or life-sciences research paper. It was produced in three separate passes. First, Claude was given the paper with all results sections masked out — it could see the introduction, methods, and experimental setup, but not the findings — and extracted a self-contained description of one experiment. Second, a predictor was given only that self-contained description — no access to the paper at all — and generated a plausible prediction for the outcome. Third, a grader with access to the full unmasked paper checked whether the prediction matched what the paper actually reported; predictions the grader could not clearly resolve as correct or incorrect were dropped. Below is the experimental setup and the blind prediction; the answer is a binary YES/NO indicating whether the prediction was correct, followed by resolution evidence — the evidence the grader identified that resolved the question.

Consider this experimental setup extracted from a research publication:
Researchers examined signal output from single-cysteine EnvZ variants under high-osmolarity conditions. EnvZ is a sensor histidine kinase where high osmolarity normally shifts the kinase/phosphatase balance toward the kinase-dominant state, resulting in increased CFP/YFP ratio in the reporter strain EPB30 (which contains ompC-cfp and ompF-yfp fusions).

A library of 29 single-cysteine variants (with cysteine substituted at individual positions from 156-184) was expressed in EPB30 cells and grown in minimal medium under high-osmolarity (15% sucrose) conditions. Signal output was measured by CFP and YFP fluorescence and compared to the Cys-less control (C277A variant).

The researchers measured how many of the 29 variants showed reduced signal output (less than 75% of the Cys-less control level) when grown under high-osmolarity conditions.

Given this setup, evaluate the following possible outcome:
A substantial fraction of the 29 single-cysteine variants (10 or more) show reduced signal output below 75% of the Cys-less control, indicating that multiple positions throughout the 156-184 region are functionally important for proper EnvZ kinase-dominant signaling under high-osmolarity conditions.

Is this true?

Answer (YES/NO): YES